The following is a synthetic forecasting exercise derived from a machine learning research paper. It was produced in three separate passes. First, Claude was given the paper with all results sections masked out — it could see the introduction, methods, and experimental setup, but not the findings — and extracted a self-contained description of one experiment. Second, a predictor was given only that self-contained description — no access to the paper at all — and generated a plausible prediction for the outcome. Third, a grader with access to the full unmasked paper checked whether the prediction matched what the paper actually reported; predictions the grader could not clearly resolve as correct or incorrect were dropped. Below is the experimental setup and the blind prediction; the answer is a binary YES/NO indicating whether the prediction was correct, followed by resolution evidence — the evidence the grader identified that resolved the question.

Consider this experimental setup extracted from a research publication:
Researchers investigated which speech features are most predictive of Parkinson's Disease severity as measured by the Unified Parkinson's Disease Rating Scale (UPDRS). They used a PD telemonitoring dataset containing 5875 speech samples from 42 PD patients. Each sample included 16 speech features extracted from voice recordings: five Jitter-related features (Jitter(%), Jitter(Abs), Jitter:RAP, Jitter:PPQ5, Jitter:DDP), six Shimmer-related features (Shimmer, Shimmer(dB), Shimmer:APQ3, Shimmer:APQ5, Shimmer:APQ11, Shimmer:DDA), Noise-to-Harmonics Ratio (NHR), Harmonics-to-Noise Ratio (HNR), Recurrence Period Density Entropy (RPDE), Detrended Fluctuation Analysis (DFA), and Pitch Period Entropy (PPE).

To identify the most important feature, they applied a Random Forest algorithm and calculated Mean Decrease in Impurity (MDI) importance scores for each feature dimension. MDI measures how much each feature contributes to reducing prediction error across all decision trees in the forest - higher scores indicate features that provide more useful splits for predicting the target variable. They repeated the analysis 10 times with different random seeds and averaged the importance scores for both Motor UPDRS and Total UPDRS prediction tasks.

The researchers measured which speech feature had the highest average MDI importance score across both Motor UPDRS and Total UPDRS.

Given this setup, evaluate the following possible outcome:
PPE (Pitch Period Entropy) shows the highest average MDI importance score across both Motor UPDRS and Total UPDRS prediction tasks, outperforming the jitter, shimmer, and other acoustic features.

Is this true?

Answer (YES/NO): NO